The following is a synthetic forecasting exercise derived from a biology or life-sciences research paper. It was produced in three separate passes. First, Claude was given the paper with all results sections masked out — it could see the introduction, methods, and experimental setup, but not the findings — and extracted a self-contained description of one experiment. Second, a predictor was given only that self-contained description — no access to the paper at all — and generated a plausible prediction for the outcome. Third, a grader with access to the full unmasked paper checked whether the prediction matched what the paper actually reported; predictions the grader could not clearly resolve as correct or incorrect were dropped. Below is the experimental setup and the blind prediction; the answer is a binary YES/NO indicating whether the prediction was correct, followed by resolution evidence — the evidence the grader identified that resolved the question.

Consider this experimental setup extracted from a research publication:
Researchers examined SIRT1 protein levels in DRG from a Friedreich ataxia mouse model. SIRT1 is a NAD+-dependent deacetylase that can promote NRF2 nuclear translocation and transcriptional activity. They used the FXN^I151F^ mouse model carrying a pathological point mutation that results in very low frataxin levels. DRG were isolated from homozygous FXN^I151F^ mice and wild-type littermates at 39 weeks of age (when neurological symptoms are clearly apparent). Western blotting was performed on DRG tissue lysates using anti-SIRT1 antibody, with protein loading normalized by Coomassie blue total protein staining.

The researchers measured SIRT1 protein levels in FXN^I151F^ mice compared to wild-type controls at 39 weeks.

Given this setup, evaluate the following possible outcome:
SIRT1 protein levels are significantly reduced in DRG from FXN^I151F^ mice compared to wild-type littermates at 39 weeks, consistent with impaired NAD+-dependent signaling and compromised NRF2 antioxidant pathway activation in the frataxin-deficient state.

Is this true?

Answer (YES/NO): YES